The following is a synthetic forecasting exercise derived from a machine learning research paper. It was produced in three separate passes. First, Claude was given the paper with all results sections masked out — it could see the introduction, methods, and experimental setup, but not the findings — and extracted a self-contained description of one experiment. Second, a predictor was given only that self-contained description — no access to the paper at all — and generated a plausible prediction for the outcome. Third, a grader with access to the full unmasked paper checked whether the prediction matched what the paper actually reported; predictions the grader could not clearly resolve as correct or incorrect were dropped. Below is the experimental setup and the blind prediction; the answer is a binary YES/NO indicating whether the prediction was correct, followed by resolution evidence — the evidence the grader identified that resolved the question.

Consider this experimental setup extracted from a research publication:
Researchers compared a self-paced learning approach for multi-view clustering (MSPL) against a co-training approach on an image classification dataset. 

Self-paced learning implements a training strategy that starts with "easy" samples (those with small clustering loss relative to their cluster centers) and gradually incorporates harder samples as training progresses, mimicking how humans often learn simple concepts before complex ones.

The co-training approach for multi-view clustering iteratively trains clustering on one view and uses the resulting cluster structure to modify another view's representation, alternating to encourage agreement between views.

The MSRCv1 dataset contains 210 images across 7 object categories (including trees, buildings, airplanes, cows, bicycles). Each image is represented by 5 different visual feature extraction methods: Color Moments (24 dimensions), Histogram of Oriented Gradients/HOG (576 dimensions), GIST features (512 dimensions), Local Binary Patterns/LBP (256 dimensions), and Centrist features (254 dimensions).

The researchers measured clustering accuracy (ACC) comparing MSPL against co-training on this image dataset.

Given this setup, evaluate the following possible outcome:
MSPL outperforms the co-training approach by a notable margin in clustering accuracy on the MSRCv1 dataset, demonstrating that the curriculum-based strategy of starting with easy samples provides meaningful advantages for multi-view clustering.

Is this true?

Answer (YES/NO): NO